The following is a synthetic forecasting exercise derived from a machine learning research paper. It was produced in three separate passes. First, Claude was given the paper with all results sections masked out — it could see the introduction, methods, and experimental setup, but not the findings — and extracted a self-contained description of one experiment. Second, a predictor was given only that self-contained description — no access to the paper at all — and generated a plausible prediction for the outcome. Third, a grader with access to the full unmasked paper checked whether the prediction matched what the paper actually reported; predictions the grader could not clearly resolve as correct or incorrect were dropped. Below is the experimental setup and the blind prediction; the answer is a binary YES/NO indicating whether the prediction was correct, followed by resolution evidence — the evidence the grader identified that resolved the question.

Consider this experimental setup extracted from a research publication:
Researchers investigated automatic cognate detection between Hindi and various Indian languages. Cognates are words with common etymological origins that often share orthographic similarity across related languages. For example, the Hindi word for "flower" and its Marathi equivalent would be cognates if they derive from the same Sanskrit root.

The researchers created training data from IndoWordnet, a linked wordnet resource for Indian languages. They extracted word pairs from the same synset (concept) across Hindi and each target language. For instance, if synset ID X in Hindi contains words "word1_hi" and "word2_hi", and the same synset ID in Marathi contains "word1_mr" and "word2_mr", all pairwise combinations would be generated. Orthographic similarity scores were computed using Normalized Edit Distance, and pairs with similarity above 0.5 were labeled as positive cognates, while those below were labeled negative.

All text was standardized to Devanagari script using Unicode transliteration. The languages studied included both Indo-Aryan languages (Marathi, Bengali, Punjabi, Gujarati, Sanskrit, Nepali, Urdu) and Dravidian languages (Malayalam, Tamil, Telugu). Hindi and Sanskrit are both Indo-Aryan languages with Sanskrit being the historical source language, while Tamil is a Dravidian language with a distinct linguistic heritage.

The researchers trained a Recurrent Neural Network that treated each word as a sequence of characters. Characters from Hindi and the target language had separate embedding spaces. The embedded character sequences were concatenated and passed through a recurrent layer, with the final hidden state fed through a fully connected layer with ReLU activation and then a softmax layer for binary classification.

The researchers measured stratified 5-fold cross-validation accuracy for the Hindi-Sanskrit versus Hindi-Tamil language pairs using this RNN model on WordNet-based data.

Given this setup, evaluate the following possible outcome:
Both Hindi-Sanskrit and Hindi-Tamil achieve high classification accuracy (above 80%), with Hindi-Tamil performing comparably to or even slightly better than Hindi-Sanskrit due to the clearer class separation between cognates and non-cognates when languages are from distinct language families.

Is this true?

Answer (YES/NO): NO